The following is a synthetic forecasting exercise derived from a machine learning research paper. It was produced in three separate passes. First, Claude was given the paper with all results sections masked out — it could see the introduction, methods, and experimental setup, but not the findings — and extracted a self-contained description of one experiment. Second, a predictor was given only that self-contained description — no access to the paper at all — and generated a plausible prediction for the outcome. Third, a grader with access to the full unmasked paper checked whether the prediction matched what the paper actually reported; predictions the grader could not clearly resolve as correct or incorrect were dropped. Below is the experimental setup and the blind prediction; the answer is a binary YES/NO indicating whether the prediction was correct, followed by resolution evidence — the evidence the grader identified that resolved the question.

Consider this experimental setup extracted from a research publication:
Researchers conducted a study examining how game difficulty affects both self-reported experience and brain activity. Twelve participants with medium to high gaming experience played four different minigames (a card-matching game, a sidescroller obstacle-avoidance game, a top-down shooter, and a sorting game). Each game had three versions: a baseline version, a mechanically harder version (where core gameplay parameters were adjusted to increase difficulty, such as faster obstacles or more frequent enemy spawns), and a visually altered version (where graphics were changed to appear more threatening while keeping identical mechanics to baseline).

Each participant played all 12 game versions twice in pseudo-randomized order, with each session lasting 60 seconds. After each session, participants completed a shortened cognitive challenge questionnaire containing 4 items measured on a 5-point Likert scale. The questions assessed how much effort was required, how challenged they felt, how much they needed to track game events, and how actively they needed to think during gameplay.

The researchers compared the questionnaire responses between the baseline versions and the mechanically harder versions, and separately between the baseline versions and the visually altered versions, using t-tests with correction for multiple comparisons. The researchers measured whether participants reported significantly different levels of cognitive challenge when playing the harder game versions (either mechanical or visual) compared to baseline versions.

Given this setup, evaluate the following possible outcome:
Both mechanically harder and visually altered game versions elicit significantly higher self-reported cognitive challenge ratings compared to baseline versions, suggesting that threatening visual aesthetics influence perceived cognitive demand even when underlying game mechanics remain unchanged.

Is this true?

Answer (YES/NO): NO